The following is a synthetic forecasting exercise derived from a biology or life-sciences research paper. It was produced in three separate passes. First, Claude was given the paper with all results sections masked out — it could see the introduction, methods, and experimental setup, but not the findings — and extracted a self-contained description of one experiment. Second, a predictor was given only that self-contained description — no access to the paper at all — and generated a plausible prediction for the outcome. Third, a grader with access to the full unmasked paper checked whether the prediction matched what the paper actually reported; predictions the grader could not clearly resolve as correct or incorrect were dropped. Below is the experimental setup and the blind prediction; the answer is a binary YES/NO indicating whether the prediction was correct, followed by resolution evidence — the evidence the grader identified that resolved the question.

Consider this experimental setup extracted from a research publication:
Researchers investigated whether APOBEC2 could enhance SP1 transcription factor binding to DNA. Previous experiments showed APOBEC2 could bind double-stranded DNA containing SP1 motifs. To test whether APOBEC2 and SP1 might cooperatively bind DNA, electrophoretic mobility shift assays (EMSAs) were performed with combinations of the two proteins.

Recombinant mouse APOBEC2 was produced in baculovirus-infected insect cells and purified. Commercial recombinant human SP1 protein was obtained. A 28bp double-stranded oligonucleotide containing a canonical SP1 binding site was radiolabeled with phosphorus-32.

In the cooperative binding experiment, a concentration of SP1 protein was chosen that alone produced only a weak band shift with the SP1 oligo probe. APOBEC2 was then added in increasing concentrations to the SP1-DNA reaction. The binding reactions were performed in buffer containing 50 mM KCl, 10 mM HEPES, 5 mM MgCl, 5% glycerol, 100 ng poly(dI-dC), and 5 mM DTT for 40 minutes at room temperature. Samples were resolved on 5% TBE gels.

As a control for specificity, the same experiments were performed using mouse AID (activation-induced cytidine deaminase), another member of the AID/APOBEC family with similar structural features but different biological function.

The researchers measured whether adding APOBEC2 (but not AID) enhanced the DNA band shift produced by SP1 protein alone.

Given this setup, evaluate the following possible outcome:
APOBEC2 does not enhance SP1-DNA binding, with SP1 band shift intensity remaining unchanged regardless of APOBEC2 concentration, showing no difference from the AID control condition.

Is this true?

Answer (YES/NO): NO